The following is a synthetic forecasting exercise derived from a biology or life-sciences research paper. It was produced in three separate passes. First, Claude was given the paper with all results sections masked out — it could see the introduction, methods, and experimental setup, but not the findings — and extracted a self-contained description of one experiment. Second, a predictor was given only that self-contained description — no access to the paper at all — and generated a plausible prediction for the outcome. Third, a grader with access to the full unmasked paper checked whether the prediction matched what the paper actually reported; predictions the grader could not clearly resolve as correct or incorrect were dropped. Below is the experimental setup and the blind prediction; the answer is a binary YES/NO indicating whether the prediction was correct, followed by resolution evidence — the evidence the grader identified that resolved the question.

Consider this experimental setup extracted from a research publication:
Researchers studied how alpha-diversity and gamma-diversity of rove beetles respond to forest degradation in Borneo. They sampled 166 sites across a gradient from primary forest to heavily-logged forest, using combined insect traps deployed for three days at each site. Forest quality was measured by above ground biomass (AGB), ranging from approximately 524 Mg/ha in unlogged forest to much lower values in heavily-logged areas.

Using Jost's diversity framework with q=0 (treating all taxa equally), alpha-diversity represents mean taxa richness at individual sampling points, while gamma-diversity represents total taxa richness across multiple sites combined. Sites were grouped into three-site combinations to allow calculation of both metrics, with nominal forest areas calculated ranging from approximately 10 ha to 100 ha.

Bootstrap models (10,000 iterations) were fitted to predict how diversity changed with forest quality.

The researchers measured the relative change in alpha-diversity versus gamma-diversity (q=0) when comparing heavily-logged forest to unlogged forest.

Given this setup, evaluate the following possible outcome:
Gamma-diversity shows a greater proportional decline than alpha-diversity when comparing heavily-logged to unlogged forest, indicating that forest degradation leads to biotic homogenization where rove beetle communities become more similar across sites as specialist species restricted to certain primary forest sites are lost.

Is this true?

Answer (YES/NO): NO